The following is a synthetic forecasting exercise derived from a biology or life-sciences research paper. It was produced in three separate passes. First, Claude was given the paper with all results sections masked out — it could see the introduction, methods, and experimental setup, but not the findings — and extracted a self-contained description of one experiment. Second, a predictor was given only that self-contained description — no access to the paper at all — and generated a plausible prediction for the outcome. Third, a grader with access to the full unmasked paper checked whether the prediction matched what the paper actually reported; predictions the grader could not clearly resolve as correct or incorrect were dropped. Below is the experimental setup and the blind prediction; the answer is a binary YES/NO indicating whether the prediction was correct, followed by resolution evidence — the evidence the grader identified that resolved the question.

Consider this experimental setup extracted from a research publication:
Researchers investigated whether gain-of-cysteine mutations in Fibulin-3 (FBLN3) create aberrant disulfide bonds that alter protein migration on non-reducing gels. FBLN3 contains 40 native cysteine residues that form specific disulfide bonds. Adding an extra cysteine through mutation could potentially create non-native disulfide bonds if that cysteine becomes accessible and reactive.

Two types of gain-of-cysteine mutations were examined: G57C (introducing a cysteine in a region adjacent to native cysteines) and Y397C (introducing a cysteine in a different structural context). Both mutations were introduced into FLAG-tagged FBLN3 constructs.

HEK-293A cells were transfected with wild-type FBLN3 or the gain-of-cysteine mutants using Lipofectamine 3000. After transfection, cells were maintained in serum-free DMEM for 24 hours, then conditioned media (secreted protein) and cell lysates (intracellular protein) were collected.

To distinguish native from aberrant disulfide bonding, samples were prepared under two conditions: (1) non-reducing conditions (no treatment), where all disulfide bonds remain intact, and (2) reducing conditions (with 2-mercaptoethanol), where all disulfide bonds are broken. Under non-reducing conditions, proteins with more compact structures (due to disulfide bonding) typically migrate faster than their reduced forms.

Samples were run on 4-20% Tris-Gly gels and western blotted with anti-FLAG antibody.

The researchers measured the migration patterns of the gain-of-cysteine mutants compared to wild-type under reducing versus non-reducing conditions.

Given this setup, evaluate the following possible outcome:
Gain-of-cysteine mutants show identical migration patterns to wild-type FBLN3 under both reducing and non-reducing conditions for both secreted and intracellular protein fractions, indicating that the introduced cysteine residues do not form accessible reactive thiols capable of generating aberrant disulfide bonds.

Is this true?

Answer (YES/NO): NO